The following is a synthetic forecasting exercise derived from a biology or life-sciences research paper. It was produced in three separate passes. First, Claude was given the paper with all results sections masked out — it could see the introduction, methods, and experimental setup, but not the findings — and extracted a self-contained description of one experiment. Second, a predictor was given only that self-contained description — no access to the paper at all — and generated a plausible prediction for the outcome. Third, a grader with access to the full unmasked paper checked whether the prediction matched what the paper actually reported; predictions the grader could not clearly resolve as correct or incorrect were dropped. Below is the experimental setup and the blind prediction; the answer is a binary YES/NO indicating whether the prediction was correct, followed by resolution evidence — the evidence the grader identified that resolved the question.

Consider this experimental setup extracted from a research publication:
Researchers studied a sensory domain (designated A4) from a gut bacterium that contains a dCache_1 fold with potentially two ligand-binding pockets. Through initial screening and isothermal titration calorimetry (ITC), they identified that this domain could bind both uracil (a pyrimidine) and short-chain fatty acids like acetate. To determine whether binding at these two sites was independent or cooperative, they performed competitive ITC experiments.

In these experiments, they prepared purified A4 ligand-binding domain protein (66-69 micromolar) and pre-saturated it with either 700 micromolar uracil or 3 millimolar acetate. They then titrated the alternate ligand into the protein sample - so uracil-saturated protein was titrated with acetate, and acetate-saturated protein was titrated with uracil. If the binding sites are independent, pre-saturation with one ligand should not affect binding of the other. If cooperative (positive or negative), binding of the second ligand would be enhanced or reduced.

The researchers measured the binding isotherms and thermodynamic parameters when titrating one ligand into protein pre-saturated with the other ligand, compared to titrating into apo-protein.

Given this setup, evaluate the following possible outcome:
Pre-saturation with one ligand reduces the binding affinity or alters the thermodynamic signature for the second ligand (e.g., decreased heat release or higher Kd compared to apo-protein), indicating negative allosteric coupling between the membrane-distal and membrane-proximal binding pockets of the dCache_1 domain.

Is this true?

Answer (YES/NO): NO